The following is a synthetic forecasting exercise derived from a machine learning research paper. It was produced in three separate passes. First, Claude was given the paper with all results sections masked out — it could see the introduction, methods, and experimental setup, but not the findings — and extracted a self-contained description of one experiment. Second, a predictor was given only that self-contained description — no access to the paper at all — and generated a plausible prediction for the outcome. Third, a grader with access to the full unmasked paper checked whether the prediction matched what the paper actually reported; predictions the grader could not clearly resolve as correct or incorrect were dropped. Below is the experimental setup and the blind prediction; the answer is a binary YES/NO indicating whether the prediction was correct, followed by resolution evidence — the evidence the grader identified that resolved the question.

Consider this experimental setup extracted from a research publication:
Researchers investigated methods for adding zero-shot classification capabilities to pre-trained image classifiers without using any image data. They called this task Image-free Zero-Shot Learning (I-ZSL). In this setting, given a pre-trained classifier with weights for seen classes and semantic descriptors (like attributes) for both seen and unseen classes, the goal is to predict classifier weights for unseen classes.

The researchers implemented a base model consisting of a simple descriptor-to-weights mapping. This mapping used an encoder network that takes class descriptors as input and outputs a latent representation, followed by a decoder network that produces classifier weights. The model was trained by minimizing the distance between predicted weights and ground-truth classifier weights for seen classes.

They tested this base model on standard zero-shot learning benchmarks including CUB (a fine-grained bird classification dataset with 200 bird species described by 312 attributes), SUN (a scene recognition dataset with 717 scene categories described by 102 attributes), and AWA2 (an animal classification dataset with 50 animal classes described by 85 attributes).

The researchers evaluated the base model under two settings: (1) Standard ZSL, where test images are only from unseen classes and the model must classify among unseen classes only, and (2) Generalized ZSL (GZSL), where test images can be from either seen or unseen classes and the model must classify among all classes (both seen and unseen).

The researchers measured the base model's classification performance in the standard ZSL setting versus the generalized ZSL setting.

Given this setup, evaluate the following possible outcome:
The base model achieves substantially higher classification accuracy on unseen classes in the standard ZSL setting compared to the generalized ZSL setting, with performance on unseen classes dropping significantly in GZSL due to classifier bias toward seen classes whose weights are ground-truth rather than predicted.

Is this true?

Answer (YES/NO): YES